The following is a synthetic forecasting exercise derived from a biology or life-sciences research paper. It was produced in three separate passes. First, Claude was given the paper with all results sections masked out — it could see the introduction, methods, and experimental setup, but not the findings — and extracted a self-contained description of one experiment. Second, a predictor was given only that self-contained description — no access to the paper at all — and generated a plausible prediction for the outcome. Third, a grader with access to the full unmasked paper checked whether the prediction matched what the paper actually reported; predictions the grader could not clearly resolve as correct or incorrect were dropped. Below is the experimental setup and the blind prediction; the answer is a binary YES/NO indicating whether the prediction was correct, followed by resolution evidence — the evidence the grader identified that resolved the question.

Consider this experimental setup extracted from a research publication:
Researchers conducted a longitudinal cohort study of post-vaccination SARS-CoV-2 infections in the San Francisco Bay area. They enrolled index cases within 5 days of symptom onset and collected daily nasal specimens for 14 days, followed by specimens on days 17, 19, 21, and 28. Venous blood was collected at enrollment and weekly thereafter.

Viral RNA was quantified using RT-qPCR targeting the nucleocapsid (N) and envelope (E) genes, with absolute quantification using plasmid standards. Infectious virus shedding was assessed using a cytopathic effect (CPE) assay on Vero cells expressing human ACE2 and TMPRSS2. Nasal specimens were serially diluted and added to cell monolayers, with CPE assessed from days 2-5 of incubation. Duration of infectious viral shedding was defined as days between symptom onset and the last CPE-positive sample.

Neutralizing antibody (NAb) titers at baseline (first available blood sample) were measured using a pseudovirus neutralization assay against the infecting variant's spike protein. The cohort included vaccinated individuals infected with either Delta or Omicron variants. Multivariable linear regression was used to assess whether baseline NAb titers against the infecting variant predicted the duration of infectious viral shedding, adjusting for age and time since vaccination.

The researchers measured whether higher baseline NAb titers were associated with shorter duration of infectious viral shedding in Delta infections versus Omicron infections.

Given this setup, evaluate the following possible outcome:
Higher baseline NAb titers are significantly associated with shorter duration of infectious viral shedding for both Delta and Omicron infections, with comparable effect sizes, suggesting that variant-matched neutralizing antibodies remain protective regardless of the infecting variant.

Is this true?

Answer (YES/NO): NO